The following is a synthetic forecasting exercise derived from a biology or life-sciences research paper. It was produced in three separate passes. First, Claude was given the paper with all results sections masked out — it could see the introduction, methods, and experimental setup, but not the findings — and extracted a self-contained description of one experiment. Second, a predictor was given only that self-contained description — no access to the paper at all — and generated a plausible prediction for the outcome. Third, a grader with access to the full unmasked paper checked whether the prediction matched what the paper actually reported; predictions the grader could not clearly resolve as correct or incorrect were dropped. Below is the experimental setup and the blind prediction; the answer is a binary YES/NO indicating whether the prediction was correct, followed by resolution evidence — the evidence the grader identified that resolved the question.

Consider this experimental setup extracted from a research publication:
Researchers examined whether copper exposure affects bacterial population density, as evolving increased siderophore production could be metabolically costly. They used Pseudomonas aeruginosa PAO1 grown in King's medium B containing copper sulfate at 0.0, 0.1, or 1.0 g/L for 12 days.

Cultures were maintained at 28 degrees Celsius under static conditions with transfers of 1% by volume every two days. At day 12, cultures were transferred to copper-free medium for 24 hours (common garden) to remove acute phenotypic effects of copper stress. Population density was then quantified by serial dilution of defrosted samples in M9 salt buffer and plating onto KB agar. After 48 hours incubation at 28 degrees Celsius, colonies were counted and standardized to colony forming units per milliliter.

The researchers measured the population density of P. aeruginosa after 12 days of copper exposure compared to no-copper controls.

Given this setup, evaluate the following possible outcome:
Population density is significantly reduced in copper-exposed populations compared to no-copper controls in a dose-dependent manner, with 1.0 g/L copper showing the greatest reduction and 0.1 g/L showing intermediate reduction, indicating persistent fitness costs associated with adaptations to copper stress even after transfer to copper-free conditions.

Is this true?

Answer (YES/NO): NO